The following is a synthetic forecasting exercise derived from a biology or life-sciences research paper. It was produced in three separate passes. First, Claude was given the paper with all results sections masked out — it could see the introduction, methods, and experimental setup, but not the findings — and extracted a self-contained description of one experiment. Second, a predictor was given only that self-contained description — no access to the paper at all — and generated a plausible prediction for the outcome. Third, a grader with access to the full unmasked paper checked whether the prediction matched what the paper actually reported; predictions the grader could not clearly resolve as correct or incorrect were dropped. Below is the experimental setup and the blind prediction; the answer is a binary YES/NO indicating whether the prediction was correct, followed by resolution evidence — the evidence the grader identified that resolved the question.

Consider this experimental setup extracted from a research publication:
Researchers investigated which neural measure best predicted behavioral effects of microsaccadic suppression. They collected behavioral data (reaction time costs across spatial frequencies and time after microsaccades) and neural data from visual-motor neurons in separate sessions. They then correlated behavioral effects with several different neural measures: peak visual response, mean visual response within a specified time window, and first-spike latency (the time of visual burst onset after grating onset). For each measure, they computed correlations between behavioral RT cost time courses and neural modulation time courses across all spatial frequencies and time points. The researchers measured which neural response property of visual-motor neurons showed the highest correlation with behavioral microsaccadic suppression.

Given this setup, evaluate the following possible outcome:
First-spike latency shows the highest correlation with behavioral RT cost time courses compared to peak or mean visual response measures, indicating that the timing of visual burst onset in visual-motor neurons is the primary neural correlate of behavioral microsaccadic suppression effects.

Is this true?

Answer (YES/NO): NO